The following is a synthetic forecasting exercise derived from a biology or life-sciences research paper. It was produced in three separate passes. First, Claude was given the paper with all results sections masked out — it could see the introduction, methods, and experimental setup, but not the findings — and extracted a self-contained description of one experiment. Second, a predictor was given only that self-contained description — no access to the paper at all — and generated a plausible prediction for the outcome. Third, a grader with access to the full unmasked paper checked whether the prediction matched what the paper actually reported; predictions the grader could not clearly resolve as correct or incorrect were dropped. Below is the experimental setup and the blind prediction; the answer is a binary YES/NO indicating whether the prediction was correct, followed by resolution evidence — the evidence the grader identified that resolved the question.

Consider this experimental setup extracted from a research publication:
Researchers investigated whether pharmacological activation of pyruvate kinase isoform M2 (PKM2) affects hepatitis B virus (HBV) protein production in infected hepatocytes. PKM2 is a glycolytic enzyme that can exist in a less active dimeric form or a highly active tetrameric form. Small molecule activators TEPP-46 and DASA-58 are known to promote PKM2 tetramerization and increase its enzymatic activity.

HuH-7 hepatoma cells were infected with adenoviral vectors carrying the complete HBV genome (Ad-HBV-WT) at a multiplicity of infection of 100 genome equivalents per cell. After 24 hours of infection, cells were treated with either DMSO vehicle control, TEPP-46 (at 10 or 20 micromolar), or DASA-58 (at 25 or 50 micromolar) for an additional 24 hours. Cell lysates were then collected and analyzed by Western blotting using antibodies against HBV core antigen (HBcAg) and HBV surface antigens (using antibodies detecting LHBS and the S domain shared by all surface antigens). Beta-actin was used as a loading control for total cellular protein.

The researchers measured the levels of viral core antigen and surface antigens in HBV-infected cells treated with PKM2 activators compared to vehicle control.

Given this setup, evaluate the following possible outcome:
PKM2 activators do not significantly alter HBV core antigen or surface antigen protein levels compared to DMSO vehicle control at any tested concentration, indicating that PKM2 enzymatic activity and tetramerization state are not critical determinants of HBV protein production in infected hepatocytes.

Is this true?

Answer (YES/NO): NO